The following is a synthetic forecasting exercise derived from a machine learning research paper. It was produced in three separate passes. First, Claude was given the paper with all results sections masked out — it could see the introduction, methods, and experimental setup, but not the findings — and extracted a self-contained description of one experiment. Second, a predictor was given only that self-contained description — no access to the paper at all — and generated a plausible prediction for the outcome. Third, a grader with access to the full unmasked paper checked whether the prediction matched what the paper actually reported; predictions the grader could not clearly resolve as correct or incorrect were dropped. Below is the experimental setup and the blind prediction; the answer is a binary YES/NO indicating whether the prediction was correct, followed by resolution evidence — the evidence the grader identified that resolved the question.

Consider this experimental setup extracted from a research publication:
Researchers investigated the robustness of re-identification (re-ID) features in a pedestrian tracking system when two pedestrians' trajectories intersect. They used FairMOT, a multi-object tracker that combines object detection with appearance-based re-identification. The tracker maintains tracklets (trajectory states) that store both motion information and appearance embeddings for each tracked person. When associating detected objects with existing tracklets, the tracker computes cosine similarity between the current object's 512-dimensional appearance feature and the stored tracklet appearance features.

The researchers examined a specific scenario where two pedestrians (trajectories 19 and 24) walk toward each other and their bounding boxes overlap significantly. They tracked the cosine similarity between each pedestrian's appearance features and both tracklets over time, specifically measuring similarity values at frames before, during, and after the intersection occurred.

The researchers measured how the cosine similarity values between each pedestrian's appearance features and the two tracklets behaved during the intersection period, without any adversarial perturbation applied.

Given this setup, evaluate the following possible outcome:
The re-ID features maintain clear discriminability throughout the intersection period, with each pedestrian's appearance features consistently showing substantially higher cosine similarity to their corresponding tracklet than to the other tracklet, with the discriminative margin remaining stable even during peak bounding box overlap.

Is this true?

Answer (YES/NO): NO